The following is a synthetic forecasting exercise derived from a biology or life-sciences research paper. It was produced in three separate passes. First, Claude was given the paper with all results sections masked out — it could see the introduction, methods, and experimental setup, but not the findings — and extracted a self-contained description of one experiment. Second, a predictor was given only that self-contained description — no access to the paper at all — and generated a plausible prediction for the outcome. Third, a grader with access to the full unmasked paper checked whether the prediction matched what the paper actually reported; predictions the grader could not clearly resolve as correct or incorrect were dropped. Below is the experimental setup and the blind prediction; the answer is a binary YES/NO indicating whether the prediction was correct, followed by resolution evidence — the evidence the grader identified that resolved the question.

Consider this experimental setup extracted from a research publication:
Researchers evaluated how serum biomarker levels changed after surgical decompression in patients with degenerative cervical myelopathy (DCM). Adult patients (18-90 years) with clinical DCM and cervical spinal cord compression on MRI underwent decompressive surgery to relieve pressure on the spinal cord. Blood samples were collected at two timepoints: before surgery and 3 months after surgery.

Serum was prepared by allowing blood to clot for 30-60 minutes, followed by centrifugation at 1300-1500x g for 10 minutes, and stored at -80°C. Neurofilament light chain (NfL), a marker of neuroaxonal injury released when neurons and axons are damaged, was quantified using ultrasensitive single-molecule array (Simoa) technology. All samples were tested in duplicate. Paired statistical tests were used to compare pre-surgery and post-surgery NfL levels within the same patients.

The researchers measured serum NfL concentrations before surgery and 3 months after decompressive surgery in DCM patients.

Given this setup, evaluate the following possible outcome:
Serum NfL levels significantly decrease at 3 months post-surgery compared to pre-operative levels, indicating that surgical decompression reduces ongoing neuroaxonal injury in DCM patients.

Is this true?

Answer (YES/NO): NO